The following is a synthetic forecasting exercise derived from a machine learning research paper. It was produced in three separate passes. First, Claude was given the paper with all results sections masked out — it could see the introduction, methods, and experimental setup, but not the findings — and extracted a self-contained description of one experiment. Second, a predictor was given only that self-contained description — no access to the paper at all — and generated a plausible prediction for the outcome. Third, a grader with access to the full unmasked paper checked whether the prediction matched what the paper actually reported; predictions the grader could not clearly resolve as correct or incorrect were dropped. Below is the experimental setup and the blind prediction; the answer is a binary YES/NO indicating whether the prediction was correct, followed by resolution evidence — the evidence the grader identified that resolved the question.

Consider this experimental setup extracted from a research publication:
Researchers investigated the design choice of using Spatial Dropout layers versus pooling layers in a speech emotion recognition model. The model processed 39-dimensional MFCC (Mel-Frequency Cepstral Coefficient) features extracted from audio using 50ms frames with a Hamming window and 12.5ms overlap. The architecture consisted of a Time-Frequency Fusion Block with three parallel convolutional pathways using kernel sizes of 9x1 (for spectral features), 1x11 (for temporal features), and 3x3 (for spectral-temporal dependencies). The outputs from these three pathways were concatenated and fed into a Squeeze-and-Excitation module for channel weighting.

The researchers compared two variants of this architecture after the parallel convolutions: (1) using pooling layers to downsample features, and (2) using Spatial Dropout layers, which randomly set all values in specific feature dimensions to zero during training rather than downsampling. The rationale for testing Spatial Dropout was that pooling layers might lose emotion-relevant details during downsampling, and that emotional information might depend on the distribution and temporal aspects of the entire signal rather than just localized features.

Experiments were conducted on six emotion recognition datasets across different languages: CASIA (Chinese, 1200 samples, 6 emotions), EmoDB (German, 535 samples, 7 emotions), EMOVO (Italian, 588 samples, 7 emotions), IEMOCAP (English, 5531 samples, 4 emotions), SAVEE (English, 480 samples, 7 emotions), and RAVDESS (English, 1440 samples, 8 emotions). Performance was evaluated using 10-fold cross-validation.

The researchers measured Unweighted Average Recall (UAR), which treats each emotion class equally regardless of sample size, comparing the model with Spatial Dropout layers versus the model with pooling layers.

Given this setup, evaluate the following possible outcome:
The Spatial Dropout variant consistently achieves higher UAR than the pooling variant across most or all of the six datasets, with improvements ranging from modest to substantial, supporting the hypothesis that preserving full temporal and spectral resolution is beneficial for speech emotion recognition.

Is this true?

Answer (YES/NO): YES